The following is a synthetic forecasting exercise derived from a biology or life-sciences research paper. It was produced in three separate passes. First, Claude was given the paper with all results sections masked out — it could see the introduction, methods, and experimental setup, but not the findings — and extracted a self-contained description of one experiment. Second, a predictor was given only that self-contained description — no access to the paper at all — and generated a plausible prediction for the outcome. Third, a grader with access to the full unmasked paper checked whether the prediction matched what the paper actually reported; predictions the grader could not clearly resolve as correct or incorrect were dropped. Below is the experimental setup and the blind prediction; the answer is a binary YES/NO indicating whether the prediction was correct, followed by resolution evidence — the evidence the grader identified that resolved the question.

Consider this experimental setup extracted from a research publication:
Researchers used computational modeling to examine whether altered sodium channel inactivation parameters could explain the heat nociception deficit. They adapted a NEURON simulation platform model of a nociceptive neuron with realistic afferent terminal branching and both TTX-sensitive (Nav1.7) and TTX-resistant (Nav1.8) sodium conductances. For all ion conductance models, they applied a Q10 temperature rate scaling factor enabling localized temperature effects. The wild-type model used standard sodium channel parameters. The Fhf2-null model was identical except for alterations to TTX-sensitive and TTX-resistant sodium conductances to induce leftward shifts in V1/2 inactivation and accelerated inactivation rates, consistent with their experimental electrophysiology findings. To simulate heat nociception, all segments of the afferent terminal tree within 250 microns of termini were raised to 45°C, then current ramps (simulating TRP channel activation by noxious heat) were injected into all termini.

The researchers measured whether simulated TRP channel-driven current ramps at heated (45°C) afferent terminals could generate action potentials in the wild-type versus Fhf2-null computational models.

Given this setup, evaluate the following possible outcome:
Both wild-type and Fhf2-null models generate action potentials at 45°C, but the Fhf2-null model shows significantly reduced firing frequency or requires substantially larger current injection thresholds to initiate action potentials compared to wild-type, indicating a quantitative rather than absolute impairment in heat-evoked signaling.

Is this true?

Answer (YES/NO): NO